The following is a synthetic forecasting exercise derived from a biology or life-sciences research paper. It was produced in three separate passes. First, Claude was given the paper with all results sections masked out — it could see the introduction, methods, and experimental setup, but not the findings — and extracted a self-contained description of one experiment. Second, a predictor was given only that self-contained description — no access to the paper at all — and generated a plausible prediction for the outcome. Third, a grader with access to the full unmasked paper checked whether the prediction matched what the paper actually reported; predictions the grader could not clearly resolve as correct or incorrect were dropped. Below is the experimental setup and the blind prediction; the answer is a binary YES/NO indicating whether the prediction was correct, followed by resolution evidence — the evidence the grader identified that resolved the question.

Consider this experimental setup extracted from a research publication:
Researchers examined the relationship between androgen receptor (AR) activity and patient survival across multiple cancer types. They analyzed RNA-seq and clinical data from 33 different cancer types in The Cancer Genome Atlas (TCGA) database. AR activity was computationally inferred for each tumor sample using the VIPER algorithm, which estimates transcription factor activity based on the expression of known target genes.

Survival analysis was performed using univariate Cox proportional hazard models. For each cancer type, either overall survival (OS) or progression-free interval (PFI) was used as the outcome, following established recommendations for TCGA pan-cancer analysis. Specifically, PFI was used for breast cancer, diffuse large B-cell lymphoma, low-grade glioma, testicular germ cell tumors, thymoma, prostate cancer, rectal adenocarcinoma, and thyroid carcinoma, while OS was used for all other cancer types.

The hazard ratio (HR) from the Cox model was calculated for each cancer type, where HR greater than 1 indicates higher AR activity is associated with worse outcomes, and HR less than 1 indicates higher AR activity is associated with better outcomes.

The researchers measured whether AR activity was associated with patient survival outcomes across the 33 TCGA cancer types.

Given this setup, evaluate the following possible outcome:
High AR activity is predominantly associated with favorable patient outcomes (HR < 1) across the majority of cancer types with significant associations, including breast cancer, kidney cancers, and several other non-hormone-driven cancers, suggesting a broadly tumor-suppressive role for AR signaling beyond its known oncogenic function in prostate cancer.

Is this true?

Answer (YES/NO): NO